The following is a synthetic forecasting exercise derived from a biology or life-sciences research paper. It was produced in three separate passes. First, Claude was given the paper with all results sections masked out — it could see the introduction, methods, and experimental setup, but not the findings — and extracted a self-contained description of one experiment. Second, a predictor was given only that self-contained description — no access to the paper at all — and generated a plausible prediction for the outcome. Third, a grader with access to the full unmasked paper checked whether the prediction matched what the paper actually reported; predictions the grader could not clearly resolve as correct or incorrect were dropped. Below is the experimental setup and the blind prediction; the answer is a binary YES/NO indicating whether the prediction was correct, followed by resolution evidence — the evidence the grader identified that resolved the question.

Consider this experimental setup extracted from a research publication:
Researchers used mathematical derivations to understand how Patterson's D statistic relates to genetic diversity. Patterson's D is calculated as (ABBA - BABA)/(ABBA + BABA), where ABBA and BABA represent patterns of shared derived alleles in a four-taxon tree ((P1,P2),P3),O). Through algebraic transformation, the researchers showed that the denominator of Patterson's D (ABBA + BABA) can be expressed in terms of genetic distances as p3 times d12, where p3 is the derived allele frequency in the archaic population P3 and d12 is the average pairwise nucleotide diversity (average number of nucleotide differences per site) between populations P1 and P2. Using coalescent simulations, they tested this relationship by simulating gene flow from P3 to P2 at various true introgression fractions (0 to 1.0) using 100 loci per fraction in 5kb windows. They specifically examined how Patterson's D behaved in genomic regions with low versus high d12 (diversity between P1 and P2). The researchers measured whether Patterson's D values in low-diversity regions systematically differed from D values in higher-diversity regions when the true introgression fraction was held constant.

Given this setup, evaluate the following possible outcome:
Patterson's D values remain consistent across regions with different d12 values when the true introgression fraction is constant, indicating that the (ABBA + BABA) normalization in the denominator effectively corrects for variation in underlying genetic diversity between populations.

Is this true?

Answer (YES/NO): NO